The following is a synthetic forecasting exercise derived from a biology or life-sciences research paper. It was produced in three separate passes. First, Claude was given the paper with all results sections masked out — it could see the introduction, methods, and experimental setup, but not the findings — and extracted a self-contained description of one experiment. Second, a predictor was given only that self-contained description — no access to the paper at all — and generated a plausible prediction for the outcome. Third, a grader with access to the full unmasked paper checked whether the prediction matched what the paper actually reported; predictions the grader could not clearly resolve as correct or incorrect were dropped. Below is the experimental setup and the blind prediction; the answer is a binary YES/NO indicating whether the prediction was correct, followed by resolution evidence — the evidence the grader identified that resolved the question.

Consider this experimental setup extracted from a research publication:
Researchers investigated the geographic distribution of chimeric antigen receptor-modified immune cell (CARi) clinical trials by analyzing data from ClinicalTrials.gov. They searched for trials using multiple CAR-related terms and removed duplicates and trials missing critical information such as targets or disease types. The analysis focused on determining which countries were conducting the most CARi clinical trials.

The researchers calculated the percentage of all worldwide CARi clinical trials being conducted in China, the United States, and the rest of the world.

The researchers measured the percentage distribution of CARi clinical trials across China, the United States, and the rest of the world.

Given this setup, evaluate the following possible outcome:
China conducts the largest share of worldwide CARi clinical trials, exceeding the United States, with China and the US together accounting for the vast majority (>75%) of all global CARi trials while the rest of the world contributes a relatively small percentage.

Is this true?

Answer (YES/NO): YES